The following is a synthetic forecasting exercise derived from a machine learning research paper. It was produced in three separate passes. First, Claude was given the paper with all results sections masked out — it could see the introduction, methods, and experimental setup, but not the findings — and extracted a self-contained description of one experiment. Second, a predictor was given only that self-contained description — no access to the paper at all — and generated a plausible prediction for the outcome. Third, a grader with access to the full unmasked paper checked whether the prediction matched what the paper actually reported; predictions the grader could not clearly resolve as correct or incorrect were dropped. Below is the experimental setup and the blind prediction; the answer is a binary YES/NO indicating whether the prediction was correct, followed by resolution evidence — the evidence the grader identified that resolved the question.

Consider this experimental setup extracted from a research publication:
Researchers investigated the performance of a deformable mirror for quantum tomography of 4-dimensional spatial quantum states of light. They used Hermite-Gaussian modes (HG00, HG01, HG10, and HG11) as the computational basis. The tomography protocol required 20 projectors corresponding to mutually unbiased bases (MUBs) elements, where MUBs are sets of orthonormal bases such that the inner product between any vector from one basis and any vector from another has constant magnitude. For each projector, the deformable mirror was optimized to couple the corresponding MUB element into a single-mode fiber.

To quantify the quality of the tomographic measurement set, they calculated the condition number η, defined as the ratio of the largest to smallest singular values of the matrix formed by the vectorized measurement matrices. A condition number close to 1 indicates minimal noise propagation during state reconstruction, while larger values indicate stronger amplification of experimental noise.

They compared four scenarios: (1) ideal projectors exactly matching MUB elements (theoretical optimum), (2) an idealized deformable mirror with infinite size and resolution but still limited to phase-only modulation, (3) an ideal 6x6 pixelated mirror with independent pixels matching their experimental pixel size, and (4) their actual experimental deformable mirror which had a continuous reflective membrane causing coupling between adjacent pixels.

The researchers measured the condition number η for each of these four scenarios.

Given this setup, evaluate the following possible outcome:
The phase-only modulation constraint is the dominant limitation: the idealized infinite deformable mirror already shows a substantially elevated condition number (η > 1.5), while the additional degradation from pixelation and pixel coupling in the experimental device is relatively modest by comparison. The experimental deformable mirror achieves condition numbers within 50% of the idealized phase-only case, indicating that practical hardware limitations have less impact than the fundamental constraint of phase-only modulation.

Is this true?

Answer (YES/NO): NO